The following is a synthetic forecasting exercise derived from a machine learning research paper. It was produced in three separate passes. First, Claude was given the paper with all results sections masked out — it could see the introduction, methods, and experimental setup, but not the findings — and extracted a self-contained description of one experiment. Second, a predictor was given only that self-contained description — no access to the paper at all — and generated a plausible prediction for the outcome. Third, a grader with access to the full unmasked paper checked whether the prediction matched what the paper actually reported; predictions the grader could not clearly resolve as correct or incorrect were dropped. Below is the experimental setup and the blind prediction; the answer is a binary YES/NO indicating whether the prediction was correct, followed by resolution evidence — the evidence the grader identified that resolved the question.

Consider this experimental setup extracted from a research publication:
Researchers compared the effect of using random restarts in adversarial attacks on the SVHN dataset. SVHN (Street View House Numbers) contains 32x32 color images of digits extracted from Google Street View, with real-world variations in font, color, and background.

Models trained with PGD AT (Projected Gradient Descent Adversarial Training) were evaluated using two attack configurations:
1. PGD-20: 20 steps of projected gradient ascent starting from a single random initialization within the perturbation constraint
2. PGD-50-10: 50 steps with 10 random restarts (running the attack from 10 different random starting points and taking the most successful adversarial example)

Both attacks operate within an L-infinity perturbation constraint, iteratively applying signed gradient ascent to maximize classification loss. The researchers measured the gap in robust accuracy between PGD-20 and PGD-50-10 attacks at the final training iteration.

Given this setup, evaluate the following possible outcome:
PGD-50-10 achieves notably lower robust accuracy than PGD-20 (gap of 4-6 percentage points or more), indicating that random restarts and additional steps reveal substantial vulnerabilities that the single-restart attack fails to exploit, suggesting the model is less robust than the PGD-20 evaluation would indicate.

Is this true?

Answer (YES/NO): NO